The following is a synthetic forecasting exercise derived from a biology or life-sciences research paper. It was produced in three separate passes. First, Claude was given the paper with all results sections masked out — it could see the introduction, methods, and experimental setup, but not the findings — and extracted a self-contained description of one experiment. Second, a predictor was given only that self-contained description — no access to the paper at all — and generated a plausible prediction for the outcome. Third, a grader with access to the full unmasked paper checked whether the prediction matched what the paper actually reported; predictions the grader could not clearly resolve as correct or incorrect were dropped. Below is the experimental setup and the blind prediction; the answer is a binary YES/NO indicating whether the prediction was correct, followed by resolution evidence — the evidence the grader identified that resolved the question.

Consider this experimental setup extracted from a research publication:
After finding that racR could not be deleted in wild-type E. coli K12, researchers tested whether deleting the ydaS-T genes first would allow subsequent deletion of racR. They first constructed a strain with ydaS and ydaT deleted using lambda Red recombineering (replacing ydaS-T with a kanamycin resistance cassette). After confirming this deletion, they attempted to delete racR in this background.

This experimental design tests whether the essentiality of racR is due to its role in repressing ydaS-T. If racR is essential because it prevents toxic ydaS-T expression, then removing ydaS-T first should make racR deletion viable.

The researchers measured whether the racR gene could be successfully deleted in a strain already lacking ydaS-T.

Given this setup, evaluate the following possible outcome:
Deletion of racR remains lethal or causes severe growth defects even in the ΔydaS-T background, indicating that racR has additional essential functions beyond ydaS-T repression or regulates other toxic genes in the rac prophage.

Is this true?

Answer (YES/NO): NO